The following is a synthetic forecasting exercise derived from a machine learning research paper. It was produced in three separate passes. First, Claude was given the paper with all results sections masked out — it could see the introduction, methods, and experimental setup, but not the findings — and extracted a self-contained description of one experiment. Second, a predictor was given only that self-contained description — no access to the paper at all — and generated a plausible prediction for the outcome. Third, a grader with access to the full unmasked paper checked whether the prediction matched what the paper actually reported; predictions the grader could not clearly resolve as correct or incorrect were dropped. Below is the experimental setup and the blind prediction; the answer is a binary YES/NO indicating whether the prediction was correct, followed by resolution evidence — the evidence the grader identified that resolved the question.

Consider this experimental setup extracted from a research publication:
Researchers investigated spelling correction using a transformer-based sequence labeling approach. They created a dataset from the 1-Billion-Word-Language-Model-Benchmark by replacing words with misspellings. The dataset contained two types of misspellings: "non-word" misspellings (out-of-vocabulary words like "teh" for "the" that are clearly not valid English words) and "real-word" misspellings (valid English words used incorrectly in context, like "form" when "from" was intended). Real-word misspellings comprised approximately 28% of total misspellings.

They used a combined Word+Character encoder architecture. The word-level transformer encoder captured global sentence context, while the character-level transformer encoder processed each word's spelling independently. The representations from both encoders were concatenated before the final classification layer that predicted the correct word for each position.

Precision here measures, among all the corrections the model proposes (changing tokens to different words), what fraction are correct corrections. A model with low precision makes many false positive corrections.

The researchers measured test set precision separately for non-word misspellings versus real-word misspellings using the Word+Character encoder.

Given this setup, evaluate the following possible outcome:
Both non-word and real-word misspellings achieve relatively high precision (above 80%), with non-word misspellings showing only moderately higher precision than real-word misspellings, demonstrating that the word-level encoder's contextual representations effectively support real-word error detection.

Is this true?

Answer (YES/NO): YES